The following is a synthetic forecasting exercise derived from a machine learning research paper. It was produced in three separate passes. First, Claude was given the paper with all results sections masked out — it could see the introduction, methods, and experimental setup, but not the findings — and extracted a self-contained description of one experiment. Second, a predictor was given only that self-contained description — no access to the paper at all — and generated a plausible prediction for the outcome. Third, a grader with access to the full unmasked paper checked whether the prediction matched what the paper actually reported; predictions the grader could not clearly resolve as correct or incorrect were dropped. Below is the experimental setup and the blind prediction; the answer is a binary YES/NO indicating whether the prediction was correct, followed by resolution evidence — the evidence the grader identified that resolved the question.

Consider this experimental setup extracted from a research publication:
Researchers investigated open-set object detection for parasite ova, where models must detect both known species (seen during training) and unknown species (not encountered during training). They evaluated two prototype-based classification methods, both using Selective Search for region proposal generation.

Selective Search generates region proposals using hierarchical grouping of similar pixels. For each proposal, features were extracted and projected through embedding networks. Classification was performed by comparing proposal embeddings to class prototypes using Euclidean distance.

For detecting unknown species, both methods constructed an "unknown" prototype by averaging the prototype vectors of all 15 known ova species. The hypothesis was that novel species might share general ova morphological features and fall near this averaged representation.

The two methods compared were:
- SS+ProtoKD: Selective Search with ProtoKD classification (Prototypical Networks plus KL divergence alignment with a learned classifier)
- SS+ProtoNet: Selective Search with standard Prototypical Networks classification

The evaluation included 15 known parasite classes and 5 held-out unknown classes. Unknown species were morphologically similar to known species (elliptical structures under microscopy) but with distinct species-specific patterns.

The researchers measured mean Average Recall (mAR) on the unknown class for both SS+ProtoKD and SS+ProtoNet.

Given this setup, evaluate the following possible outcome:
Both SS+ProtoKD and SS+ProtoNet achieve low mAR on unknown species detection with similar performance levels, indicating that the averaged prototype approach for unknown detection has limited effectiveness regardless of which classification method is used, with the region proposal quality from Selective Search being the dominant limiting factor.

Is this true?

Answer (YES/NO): NO